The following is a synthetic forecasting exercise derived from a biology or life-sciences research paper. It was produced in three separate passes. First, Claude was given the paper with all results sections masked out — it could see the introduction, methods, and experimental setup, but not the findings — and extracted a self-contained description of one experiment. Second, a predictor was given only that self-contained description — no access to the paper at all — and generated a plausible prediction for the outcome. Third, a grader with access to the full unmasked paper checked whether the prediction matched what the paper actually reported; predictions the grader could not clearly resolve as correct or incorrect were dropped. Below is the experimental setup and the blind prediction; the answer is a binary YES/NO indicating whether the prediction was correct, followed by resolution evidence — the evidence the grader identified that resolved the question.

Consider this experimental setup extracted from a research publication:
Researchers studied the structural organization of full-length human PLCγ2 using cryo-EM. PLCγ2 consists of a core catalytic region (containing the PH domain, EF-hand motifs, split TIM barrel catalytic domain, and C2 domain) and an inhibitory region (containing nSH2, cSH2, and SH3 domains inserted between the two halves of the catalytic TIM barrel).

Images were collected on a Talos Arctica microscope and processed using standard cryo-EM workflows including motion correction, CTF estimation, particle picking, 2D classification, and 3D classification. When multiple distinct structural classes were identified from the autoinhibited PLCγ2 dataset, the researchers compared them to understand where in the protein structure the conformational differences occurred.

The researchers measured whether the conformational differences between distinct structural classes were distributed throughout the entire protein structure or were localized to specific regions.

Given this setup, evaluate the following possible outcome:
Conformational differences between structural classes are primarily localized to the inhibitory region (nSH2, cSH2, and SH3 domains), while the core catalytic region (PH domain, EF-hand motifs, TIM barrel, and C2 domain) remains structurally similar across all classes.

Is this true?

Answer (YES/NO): NO